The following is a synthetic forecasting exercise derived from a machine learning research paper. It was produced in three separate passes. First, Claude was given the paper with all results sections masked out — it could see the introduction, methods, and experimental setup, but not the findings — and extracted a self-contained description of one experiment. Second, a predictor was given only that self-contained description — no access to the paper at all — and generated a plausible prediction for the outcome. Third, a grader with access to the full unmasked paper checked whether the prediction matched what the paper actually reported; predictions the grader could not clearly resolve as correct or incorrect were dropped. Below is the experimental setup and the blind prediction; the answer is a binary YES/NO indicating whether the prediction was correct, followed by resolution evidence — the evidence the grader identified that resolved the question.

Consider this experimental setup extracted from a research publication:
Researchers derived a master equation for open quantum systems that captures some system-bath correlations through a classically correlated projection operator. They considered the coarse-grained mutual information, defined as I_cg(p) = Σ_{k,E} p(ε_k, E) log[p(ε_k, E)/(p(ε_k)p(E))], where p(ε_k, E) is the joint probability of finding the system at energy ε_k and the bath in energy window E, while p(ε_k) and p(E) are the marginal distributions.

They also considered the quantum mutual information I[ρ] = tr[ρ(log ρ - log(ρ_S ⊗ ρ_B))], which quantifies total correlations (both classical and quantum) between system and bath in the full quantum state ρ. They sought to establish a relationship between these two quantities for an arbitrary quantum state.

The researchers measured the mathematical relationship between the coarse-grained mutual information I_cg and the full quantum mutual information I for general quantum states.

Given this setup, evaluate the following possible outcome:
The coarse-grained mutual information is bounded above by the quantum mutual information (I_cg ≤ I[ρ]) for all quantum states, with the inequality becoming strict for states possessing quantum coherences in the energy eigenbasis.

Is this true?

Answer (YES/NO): YES